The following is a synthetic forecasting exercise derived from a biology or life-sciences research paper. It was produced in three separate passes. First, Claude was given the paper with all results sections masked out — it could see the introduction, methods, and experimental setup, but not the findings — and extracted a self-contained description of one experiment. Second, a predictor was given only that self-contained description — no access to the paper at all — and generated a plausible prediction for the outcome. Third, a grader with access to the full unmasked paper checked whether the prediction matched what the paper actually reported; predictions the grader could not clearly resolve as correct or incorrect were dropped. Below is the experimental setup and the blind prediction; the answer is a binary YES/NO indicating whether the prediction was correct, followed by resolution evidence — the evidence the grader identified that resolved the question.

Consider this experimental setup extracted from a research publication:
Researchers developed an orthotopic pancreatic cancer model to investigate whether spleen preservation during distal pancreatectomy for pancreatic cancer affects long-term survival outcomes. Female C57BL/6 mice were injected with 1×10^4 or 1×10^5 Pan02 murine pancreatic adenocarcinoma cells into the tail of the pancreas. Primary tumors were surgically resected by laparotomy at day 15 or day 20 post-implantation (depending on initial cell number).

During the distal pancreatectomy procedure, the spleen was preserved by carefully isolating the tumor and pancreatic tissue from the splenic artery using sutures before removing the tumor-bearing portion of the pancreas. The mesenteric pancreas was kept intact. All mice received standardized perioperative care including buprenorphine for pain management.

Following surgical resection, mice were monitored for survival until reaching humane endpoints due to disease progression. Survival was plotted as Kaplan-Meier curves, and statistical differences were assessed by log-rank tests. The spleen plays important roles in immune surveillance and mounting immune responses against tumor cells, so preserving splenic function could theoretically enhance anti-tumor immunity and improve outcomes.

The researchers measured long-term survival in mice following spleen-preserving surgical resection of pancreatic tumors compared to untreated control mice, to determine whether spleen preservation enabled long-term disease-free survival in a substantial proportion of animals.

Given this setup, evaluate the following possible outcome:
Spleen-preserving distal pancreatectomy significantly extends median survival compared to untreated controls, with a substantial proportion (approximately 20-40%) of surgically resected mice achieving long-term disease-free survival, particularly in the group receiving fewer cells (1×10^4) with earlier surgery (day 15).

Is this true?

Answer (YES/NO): NO